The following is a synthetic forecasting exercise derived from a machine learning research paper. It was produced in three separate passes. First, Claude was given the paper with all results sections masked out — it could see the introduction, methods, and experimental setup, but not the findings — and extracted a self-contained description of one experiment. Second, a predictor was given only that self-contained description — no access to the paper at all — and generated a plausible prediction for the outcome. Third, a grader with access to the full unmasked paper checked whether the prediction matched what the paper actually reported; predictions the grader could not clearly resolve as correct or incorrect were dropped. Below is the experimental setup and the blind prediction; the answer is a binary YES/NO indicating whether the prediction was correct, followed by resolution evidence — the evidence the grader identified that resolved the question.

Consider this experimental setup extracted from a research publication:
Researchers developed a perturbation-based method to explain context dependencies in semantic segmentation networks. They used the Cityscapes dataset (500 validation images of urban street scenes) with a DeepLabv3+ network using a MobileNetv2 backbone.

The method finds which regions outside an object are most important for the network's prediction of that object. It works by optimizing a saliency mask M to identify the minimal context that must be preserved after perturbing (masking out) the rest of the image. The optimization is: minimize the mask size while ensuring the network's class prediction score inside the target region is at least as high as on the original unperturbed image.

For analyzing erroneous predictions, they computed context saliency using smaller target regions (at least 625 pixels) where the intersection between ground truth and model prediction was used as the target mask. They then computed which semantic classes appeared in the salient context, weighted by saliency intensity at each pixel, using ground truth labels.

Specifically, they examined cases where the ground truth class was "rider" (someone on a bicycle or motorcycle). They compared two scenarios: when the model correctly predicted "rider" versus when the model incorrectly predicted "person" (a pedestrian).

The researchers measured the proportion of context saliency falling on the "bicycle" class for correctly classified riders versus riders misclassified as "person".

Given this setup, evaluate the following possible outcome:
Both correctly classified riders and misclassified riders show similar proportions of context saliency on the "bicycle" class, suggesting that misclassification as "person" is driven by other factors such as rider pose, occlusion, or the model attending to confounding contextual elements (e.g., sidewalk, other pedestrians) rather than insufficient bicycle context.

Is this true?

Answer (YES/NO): NO